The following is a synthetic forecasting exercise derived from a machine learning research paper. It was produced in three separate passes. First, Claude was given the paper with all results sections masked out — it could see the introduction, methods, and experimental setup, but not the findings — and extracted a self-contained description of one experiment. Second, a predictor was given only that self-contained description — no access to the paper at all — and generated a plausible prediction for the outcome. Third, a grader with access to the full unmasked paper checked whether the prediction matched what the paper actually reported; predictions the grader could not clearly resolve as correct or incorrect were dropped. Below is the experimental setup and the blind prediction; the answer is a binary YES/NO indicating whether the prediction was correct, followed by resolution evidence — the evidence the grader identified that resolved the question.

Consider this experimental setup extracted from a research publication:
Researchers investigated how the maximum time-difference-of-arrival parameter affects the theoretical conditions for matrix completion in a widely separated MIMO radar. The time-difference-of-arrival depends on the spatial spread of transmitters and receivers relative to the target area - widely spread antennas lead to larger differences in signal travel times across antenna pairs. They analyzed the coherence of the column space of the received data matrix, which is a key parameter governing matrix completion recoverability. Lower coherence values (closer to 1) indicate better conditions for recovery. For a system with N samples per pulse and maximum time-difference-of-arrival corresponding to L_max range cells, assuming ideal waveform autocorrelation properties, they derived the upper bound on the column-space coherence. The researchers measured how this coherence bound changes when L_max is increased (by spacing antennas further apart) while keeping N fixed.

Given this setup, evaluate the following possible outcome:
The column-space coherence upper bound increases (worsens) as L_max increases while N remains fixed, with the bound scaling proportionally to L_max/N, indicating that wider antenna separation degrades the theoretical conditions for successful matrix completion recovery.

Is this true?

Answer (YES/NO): YES